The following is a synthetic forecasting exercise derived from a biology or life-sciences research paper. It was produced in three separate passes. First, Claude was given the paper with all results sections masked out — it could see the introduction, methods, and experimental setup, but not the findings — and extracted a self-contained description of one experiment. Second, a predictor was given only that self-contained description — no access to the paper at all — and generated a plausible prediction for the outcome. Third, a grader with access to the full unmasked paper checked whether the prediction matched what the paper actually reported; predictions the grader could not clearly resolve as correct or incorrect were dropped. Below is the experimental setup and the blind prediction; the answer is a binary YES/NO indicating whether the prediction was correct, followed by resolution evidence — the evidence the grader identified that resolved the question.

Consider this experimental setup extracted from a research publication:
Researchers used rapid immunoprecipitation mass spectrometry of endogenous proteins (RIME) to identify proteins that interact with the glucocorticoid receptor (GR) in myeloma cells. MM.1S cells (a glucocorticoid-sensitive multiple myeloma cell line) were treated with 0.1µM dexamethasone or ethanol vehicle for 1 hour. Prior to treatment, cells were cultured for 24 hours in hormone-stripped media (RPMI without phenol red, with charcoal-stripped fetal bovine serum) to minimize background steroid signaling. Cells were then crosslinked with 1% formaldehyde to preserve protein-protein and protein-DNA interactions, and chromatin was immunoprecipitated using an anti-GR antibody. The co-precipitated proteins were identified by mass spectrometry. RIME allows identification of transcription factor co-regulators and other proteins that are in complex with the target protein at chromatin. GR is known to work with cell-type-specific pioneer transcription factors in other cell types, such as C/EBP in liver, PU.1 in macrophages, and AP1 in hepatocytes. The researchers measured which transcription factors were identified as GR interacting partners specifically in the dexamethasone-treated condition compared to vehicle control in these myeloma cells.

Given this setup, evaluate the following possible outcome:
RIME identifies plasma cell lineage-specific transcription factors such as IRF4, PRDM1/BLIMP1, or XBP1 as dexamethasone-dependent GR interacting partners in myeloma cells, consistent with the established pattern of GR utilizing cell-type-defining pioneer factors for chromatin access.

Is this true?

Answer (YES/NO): YES